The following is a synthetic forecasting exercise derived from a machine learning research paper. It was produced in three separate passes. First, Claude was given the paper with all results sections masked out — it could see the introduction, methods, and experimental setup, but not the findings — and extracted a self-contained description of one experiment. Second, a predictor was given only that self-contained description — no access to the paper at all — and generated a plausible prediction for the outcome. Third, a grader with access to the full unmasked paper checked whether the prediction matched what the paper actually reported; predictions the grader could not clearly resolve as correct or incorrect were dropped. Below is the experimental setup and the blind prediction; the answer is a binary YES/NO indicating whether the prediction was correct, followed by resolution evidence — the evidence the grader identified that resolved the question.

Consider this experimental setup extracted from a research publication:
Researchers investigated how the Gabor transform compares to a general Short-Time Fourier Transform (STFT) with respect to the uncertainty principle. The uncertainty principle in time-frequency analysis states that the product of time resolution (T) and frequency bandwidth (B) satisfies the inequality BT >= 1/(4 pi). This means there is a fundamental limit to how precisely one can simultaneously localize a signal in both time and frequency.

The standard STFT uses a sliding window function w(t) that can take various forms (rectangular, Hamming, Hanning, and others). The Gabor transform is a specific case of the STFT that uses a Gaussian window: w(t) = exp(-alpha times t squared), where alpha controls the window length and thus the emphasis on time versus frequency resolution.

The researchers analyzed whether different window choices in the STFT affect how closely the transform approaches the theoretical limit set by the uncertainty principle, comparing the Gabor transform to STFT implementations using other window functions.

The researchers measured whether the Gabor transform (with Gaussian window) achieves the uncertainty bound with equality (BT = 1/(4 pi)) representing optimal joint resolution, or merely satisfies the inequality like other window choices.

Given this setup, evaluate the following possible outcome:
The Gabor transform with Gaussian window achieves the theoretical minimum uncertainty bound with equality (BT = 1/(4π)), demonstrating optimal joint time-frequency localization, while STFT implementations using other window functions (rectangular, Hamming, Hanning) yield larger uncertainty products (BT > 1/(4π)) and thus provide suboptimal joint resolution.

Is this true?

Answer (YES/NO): YES